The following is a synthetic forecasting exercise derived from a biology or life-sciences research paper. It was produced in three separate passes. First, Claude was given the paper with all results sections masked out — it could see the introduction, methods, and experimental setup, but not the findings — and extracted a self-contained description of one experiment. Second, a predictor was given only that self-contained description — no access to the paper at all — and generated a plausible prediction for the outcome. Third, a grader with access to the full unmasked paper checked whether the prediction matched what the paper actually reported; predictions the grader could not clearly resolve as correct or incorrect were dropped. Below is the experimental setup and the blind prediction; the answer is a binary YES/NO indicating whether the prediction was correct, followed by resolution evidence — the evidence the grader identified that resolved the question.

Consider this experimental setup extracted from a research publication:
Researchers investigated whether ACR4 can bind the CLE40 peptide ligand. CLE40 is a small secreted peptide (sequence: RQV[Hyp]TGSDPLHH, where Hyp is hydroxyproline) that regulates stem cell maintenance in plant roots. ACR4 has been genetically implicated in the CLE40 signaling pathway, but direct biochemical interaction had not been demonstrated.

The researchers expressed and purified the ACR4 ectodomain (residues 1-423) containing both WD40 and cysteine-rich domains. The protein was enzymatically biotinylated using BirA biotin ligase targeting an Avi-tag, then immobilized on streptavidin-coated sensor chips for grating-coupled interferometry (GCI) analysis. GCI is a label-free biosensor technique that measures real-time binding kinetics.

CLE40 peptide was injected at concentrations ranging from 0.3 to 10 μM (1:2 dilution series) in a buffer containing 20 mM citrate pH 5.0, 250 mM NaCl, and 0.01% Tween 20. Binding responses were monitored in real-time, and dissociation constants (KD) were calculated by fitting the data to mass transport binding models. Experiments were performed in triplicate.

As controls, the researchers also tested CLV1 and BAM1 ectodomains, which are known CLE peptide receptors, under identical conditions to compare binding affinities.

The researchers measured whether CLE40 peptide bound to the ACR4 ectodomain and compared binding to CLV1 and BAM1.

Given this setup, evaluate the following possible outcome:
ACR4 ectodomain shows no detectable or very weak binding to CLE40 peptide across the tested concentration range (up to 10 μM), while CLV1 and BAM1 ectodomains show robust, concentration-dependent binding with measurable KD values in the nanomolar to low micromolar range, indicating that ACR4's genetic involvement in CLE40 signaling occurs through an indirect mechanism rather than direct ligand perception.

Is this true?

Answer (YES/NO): NO